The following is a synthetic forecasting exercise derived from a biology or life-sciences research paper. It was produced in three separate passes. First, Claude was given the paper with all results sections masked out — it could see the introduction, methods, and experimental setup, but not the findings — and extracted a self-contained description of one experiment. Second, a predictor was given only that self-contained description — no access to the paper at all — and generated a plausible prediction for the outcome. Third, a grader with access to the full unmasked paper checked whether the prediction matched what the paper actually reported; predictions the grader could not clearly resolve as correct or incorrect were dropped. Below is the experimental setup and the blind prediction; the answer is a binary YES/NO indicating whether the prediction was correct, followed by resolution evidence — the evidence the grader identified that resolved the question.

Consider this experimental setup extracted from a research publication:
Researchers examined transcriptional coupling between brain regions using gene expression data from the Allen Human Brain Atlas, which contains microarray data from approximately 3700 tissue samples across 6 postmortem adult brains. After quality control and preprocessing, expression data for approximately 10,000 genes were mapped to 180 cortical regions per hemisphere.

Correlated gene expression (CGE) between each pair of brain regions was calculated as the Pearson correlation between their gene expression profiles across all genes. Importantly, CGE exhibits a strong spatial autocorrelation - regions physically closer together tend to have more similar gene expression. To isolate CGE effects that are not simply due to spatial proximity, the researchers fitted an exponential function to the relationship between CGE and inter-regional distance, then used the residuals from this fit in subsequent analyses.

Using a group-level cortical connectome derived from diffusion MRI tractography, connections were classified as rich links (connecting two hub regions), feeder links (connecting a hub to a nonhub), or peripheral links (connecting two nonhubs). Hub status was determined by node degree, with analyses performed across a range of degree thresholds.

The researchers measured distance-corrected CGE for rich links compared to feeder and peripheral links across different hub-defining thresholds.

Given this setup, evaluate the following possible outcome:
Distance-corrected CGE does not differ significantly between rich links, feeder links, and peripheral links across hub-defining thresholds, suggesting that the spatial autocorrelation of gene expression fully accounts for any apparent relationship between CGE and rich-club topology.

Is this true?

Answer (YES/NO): NO